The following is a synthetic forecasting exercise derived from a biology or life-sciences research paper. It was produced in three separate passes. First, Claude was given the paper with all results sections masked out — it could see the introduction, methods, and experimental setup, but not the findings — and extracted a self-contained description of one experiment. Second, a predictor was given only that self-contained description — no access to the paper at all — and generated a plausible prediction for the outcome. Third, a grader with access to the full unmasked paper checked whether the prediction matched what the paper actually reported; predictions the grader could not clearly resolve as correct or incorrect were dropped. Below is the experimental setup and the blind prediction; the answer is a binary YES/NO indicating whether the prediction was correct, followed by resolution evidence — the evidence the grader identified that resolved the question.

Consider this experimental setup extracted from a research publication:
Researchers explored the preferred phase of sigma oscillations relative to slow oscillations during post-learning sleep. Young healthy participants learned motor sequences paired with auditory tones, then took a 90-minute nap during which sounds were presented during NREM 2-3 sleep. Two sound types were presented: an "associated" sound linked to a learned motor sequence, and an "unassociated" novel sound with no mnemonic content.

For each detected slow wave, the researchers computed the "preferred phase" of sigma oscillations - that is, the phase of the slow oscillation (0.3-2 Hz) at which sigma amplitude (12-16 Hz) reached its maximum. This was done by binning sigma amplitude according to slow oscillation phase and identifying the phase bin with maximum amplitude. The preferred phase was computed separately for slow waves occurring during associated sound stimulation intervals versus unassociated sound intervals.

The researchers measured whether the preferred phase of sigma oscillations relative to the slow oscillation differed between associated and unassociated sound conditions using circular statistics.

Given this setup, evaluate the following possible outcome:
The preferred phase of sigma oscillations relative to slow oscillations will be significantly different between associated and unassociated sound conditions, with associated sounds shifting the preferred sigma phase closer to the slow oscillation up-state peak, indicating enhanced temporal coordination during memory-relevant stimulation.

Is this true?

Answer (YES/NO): NO